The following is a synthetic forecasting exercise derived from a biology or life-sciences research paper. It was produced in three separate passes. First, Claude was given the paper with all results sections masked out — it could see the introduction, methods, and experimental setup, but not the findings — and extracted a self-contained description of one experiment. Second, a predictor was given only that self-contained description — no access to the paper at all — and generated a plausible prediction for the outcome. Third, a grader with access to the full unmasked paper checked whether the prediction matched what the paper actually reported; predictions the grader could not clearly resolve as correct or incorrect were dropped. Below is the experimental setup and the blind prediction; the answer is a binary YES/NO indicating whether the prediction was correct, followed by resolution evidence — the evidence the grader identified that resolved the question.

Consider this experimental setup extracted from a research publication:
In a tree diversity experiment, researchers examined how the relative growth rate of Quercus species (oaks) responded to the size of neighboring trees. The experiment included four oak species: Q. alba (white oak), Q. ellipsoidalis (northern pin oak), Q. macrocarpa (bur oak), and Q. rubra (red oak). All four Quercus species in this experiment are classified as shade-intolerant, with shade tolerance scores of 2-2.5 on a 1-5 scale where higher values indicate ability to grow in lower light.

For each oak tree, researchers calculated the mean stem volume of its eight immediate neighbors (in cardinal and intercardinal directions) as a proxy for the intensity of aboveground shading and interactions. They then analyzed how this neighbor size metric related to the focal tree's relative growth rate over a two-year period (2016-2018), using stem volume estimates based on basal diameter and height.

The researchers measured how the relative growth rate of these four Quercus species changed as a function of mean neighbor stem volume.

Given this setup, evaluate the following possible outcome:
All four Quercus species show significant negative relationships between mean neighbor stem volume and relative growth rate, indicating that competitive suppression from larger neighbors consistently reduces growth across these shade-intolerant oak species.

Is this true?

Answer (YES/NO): YES